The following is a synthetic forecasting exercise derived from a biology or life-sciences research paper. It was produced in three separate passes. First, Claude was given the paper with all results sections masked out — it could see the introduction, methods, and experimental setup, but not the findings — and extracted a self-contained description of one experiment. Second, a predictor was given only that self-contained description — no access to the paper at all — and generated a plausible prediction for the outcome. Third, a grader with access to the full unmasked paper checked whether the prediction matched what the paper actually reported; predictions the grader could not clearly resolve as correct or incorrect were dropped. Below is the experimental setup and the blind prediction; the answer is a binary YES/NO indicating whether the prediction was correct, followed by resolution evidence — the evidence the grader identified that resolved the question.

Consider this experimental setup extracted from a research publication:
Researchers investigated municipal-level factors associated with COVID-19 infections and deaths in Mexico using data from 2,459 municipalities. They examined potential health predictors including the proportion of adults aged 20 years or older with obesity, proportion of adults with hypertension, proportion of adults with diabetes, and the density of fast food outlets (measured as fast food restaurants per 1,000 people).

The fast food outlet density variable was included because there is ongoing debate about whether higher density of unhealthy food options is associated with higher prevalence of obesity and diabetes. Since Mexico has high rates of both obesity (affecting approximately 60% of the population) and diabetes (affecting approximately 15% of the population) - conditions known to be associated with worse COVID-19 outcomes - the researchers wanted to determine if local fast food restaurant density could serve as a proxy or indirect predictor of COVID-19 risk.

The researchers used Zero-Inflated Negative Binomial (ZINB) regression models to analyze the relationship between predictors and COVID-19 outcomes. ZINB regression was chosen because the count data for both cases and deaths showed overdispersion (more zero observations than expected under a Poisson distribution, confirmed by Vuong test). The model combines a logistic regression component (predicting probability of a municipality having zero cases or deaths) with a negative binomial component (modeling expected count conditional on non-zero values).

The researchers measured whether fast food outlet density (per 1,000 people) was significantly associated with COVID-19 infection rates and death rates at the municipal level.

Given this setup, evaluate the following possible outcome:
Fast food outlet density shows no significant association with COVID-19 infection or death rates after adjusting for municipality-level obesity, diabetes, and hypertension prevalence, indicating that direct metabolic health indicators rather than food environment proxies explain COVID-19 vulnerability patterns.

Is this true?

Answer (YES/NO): YES